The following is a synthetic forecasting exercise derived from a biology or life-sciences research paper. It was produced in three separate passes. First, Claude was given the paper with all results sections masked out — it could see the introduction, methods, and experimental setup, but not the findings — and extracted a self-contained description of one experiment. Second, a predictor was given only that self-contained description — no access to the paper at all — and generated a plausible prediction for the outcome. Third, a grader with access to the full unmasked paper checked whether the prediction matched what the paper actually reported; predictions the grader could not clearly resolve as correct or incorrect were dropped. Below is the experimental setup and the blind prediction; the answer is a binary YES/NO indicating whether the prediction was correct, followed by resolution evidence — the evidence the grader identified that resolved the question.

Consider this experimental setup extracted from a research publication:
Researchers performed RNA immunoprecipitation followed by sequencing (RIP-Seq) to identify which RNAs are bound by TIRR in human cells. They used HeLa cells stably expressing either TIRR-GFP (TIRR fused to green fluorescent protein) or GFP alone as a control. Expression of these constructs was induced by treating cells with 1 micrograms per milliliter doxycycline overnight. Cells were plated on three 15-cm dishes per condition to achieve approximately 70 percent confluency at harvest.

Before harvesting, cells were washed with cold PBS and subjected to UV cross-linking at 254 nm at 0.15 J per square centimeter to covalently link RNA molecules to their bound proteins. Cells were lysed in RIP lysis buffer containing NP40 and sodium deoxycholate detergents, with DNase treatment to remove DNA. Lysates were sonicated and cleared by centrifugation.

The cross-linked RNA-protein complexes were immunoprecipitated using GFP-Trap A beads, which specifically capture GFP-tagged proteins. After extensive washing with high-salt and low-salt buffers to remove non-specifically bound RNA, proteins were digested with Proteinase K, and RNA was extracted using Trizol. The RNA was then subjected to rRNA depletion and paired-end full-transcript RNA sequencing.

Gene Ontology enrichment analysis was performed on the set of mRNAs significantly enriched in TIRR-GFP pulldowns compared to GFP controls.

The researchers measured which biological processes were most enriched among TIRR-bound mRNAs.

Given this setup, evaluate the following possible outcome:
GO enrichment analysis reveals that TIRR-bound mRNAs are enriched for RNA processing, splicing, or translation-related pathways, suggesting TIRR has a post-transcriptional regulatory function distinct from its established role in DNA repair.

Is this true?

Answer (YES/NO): NO